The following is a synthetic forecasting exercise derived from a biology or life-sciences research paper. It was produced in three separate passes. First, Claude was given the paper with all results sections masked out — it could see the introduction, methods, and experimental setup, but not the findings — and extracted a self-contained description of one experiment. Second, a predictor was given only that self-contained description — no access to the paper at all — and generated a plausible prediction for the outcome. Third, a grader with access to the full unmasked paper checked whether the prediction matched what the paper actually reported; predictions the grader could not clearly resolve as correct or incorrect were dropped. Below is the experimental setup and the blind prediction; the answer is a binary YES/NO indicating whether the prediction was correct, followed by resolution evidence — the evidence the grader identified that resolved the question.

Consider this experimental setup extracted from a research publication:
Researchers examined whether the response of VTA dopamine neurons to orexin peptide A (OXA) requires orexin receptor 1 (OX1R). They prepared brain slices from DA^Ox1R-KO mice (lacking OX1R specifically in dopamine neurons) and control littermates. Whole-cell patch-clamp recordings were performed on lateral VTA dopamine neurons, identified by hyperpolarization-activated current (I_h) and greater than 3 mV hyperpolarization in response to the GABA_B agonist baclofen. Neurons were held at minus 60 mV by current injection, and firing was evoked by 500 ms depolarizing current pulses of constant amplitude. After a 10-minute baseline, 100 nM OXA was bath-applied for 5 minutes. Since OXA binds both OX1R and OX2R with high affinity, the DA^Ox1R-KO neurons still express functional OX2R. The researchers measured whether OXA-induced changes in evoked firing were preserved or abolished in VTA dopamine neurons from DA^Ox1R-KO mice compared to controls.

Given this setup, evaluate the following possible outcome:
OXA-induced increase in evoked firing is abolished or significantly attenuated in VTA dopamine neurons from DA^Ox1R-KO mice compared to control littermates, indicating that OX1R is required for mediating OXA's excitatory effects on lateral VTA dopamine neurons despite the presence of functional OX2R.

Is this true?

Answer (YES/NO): YES